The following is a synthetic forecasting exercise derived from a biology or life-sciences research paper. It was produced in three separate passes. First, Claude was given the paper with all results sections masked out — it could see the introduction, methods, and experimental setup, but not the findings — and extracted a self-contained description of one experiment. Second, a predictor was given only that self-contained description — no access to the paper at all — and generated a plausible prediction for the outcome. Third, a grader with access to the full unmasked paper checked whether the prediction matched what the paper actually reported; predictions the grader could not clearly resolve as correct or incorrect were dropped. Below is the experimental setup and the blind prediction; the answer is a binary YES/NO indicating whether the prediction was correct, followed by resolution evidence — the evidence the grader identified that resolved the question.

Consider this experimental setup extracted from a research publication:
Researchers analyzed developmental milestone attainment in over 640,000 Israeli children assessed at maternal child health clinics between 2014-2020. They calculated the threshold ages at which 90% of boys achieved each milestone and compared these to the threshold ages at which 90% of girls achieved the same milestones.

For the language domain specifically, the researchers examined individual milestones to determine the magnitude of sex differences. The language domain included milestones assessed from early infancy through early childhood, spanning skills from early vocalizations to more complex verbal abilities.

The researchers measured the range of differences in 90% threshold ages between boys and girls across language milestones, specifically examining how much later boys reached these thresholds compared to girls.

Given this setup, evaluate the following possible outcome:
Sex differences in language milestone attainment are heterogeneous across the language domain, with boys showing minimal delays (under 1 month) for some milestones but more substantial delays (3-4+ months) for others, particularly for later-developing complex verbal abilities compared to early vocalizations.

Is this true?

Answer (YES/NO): YES